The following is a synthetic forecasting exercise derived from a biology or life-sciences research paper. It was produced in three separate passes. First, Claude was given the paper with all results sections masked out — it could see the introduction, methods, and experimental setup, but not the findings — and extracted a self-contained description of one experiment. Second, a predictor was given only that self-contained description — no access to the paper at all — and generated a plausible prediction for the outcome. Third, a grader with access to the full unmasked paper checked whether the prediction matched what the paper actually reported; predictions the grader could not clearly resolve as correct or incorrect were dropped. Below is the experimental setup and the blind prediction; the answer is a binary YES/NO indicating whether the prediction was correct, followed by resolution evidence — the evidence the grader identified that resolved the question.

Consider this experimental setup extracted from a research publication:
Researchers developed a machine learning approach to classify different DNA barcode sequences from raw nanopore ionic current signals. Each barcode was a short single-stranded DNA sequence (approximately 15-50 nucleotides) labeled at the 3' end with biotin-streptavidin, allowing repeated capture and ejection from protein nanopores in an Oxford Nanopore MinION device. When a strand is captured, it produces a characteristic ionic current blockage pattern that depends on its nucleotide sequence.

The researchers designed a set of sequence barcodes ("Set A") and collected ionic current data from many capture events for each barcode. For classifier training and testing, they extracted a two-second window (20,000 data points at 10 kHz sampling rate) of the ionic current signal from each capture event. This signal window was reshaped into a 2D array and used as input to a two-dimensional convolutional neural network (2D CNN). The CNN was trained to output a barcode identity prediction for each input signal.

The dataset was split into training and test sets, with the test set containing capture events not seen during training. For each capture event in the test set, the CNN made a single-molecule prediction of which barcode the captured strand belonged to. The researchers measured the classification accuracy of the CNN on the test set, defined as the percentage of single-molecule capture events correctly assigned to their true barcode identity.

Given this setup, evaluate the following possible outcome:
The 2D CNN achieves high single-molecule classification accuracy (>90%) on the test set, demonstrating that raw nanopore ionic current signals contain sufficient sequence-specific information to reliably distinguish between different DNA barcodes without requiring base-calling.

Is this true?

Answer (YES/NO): NO